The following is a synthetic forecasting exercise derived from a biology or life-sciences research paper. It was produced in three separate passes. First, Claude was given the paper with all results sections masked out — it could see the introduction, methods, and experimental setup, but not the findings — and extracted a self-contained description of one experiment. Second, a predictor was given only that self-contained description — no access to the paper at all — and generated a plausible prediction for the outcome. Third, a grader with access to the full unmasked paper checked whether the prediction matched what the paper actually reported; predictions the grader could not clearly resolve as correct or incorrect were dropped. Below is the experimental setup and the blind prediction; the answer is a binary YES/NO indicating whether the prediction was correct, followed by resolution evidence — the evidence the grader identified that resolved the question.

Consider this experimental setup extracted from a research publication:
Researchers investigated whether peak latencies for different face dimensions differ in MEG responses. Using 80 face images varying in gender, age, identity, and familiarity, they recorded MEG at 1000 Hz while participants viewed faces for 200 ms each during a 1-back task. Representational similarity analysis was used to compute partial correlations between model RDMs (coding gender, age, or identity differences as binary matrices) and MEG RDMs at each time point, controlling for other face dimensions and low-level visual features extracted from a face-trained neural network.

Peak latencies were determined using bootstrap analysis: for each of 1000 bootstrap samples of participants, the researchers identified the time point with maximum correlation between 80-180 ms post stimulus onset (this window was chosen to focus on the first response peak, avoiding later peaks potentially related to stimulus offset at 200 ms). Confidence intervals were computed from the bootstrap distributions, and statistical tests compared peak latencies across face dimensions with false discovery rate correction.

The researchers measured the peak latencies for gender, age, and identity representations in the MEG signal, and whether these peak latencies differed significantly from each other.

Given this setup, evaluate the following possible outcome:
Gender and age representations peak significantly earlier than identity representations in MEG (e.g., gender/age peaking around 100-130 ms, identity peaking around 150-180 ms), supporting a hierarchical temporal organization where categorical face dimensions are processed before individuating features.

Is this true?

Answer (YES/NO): NO